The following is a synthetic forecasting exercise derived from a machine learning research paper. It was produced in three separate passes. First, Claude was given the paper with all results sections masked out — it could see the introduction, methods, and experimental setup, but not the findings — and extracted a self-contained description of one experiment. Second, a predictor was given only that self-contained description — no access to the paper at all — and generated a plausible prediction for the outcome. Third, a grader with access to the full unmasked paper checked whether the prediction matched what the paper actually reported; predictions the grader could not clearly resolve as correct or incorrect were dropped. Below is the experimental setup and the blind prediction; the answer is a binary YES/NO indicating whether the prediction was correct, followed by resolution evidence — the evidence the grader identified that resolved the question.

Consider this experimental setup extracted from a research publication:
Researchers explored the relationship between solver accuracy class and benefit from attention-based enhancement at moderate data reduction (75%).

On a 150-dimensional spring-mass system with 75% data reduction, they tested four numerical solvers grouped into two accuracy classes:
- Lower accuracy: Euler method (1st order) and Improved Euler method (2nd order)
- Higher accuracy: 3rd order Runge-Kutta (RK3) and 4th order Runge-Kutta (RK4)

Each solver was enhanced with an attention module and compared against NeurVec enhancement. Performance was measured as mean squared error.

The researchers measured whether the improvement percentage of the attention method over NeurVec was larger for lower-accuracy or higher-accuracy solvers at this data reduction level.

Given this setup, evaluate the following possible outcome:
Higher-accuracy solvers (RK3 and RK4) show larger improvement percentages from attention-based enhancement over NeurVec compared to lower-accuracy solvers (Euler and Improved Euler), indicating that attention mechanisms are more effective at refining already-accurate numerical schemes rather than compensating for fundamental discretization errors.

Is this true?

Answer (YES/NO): YES